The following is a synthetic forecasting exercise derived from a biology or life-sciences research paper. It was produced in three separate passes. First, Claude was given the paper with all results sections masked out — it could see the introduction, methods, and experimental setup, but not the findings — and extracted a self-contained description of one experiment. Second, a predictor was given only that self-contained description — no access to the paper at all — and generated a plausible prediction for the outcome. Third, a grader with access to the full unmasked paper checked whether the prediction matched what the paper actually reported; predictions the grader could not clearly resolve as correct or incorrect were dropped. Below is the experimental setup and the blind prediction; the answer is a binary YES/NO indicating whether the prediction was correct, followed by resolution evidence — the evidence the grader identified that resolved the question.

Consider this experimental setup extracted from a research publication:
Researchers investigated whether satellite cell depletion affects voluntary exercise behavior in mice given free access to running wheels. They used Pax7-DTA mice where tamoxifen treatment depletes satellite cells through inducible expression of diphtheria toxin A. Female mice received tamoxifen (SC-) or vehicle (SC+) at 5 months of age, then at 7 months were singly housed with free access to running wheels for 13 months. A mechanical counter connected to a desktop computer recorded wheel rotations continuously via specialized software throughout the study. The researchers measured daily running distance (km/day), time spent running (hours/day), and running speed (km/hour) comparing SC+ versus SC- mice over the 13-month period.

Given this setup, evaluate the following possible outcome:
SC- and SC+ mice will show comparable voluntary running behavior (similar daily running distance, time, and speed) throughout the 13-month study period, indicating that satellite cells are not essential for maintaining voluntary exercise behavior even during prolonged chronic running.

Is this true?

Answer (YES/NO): NO